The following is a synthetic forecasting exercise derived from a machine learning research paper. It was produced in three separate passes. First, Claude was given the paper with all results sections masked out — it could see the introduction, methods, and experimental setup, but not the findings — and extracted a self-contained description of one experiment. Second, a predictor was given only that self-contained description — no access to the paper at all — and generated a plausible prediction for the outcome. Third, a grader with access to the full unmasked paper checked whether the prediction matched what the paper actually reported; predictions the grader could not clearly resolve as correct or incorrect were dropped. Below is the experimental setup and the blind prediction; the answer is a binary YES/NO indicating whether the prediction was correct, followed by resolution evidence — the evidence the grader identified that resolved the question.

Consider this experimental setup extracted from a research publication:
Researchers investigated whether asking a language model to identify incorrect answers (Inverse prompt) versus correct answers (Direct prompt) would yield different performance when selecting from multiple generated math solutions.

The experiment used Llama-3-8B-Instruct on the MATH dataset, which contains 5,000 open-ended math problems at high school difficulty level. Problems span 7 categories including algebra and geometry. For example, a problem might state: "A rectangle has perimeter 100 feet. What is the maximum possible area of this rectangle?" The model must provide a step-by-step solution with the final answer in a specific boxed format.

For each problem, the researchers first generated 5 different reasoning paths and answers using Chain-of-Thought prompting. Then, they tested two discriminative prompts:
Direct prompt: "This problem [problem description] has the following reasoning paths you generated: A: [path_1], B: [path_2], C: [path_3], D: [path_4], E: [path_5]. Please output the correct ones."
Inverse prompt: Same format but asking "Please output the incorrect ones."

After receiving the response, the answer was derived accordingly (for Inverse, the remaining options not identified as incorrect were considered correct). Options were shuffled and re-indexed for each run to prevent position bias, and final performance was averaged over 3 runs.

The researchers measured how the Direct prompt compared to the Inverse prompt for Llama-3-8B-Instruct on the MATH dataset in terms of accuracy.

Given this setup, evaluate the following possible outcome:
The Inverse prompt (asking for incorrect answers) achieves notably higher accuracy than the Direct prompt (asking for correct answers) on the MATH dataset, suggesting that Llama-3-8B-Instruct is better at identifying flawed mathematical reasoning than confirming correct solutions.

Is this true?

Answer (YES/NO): NO